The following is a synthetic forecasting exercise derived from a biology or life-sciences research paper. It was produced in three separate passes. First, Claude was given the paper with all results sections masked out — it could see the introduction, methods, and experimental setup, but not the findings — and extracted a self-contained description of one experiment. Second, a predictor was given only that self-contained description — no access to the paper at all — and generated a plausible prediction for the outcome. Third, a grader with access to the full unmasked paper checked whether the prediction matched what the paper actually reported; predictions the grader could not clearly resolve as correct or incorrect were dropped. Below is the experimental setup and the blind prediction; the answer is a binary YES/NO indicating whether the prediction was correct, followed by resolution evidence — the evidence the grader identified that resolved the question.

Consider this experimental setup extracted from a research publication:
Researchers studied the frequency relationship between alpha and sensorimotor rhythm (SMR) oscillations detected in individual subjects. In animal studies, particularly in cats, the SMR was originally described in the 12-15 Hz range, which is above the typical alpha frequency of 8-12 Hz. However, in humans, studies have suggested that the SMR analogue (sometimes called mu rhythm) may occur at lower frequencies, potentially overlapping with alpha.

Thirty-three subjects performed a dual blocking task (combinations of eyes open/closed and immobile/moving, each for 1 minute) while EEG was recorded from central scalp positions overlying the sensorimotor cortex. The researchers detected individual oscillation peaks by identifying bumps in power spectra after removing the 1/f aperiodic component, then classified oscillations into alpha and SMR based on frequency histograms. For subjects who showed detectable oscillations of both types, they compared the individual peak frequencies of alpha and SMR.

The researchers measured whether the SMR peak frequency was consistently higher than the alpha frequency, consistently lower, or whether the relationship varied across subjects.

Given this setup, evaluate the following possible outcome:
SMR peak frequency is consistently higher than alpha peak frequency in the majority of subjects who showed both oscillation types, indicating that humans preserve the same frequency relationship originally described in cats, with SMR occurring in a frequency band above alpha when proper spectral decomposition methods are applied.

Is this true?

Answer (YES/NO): NO